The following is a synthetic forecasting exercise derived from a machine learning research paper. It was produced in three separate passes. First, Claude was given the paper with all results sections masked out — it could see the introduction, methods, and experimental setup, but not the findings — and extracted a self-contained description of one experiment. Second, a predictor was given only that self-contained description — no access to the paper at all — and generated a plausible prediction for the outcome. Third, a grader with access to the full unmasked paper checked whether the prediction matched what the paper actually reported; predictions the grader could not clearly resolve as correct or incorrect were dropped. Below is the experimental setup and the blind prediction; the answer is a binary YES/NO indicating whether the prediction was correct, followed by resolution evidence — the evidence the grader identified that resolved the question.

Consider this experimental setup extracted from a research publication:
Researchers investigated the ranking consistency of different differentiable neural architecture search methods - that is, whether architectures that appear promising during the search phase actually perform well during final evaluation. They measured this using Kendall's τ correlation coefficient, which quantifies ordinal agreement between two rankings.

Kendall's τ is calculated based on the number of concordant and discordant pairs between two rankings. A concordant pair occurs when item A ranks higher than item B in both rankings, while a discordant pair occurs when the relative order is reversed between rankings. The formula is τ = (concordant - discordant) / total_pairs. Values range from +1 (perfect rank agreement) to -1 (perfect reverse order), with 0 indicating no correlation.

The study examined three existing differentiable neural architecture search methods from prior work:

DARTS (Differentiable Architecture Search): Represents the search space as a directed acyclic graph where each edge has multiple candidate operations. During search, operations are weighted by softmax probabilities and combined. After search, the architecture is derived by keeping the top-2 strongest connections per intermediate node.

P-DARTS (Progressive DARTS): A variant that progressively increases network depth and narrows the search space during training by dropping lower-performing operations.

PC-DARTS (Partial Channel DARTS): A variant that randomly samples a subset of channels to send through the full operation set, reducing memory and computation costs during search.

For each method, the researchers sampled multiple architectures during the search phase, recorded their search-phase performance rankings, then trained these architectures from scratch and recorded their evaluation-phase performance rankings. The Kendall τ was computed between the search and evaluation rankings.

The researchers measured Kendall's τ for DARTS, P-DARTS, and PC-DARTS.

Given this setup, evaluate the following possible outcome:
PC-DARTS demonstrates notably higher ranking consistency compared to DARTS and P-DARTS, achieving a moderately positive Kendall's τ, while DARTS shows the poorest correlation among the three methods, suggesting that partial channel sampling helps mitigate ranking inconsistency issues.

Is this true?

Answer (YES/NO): NO